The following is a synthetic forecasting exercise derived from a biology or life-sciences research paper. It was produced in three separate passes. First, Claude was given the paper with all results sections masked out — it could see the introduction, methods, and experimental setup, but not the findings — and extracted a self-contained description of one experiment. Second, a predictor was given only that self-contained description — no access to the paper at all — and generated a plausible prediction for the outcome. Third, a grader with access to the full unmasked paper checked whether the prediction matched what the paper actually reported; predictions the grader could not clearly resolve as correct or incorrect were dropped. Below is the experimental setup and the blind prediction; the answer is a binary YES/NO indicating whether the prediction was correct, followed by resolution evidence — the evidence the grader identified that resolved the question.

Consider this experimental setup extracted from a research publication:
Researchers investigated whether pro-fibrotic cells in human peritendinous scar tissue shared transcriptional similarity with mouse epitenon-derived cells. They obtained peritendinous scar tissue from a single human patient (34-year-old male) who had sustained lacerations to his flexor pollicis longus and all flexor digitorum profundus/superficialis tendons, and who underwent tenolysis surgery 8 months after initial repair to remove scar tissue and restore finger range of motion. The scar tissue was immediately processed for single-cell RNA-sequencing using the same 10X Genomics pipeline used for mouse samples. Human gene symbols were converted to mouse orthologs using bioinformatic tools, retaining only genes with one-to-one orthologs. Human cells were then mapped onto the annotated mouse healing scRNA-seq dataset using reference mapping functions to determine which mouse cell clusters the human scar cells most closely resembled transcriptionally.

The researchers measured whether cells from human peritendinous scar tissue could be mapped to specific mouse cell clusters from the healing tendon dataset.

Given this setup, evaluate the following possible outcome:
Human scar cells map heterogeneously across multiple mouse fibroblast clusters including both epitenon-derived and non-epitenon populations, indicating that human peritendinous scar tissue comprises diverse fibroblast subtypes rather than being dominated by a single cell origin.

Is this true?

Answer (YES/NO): NO